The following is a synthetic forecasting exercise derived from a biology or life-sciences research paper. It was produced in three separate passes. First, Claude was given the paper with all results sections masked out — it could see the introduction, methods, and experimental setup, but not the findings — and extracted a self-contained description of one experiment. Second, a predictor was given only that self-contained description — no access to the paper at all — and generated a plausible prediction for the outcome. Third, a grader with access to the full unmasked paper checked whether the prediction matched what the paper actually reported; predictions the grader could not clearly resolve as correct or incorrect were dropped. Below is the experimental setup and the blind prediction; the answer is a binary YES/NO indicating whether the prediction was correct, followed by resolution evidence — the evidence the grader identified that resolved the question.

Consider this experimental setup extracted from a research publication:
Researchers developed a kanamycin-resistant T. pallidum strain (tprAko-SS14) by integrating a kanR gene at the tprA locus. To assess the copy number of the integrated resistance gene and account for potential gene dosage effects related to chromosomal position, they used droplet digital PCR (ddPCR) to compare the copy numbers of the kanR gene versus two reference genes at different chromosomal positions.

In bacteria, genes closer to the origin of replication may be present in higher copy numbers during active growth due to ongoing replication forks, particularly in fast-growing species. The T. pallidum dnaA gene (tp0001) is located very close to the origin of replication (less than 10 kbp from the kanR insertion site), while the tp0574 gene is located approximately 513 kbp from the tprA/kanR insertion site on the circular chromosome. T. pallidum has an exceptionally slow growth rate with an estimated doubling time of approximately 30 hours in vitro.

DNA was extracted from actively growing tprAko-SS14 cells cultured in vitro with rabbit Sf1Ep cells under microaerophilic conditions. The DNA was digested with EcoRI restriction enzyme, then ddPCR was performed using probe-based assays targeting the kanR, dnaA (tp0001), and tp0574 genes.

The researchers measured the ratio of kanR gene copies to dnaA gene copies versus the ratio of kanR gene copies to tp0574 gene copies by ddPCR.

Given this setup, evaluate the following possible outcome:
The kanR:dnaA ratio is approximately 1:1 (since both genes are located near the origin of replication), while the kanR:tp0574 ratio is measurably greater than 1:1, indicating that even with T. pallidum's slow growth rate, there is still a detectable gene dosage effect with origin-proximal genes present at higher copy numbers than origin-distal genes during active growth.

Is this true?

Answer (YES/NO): YES